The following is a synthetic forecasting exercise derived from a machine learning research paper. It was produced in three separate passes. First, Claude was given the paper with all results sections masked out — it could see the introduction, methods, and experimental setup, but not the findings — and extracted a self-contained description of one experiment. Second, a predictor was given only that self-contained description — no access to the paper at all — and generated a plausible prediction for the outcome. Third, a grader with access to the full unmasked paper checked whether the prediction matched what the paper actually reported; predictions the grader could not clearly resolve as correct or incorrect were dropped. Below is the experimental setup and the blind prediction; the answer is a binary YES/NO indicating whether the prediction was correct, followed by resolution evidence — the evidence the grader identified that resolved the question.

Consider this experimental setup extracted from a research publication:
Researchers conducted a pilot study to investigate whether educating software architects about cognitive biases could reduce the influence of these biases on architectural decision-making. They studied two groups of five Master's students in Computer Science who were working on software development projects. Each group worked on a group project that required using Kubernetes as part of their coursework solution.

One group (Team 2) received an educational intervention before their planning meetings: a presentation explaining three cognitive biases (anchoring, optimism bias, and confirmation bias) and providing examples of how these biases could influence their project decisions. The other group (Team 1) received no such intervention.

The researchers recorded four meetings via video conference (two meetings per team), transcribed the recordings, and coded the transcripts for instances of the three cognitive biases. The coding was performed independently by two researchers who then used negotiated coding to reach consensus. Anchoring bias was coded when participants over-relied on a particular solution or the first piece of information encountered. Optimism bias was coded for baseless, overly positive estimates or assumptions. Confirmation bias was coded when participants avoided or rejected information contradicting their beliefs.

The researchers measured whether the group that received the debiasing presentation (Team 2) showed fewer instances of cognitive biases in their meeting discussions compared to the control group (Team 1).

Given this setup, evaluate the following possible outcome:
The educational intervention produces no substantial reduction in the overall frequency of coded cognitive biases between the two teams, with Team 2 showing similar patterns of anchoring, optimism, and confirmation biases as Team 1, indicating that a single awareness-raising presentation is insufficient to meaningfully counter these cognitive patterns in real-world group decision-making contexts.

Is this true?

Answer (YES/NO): YES